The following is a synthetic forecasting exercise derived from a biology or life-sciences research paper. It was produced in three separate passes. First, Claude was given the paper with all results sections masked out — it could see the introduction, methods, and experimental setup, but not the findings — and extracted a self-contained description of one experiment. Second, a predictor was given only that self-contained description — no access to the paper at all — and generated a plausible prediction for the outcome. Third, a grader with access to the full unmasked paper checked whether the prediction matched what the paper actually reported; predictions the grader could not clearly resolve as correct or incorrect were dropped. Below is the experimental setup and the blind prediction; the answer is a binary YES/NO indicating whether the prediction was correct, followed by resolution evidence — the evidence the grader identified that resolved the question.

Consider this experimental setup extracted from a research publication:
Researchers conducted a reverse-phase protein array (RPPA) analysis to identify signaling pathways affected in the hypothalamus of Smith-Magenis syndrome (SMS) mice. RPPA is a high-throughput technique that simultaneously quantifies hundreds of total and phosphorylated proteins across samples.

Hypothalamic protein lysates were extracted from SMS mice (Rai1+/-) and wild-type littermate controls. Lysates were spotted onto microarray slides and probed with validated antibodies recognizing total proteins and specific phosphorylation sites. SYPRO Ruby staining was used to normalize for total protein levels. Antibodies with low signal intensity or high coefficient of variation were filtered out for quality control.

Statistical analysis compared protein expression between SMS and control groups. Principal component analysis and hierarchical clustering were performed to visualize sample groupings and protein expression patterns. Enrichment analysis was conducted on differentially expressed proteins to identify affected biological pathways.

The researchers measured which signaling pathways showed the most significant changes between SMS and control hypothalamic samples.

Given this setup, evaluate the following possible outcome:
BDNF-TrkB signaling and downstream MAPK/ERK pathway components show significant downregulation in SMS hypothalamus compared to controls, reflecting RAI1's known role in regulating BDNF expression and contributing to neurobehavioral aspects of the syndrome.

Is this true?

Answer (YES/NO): NO